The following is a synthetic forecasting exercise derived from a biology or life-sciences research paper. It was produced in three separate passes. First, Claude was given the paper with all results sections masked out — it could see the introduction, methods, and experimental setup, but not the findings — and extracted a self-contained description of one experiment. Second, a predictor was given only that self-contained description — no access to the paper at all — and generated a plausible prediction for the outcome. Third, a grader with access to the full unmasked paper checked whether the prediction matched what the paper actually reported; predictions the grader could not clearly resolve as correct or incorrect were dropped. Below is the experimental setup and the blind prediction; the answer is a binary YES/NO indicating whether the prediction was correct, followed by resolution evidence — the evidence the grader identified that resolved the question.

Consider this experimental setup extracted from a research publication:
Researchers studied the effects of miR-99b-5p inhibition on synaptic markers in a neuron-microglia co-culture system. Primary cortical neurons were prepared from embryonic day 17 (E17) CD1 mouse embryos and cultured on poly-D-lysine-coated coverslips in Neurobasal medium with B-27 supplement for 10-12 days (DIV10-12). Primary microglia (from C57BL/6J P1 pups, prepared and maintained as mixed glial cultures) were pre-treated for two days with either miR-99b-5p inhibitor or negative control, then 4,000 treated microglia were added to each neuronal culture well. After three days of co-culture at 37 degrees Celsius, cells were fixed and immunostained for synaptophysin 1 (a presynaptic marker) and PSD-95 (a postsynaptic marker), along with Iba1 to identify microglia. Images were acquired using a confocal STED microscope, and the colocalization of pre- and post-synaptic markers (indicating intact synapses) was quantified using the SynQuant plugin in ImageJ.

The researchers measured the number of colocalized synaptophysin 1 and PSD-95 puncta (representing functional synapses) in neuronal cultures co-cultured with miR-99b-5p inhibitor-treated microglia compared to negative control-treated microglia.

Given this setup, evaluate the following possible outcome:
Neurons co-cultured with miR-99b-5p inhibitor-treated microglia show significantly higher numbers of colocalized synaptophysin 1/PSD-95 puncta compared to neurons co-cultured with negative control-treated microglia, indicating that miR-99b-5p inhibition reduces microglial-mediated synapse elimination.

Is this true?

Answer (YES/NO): NO